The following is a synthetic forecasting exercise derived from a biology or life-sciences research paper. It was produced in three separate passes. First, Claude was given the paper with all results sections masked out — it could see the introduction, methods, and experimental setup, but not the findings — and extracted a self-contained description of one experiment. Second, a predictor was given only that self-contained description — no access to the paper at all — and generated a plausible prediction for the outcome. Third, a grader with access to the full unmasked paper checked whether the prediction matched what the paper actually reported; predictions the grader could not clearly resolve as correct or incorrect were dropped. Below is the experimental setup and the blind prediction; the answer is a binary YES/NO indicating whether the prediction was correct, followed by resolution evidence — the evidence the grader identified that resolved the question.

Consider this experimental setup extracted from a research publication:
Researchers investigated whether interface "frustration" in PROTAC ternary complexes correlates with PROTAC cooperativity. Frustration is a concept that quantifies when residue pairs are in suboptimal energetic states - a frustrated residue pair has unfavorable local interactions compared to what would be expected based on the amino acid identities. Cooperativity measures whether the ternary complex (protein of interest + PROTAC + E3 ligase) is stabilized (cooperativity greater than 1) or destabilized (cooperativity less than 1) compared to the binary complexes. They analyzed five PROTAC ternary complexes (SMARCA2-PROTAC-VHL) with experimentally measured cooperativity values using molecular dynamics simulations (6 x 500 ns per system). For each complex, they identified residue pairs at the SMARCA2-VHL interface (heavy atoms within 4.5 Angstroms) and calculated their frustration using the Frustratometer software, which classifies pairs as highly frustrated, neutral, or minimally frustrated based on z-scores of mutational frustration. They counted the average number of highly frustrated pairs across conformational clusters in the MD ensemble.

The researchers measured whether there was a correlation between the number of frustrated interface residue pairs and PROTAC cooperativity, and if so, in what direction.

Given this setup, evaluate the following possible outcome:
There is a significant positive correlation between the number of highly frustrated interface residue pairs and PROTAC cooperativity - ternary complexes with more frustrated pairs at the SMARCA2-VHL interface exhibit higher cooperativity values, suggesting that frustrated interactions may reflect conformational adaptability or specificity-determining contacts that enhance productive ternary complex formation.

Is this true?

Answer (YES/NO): YES